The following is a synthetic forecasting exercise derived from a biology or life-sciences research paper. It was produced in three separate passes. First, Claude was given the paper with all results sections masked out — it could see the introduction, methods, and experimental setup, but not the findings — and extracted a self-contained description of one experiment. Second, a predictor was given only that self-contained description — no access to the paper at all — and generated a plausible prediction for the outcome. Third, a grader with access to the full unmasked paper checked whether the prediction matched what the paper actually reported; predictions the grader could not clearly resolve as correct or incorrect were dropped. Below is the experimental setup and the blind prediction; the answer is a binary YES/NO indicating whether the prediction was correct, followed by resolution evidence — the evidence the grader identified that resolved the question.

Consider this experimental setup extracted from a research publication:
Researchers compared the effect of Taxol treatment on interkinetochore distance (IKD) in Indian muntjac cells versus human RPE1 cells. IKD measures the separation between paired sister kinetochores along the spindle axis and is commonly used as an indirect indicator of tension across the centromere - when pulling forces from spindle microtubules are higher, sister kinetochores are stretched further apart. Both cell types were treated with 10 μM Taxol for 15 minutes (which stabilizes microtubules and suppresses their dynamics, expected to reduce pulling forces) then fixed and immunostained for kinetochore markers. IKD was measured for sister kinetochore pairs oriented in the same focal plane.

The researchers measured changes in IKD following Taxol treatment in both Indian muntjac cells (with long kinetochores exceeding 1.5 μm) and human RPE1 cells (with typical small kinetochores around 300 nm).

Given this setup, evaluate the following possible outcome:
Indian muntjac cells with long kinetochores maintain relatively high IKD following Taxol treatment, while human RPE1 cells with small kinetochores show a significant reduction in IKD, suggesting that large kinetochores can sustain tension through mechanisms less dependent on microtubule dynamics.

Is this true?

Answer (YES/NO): NO